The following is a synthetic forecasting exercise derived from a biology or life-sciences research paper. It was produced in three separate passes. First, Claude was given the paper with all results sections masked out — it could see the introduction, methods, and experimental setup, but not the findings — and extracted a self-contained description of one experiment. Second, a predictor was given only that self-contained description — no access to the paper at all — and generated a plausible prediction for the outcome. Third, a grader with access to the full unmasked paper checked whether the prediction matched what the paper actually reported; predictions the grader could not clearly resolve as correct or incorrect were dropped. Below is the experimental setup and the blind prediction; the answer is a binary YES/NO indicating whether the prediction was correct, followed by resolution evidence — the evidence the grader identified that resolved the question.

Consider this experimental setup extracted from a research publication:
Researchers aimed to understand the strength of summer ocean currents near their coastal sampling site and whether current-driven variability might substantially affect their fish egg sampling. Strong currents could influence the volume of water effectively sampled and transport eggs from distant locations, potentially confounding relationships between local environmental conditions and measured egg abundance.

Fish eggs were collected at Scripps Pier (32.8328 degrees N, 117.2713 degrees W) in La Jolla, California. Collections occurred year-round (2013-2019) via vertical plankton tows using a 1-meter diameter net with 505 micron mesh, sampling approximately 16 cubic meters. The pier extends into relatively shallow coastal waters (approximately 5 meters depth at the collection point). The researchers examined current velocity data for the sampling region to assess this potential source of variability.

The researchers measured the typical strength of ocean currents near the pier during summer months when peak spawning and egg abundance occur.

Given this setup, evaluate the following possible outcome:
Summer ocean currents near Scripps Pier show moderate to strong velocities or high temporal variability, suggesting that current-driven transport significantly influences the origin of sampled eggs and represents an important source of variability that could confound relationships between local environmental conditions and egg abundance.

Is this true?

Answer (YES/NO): NO